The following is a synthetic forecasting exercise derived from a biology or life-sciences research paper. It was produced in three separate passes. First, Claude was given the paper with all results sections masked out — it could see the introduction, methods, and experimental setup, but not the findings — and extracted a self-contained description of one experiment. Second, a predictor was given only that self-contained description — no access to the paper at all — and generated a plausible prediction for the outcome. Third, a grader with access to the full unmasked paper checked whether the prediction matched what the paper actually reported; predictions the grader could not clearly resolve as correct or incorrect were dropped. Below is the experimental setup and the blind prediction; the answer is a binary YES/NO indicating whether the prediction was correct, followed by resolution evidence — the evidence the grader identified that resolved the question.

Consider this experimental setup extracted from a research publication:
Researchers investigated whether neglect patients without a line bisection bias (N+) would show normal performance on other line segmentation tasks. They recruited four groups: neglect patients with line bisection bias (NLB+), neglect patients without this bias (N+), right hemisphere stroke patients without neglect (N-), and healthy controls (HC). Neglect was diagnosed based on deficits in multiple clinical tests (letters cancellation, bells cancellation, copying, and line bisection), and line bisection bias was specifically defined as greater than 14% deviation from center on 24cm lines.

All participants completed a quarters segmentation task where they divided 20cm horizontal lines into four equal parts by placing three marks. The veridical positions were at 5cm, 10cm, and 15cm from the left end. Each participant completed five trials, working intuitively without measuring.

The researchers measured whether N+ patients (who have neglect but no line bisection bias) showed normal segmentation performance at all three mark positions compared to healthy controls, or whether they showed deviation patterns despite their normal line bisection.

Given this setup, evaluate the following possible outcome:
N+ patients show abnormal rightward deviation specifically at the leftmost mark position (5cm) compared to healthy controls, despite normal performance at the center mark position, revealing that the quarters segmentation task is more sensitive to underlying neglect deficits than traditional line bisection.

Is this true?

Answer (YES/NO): NO